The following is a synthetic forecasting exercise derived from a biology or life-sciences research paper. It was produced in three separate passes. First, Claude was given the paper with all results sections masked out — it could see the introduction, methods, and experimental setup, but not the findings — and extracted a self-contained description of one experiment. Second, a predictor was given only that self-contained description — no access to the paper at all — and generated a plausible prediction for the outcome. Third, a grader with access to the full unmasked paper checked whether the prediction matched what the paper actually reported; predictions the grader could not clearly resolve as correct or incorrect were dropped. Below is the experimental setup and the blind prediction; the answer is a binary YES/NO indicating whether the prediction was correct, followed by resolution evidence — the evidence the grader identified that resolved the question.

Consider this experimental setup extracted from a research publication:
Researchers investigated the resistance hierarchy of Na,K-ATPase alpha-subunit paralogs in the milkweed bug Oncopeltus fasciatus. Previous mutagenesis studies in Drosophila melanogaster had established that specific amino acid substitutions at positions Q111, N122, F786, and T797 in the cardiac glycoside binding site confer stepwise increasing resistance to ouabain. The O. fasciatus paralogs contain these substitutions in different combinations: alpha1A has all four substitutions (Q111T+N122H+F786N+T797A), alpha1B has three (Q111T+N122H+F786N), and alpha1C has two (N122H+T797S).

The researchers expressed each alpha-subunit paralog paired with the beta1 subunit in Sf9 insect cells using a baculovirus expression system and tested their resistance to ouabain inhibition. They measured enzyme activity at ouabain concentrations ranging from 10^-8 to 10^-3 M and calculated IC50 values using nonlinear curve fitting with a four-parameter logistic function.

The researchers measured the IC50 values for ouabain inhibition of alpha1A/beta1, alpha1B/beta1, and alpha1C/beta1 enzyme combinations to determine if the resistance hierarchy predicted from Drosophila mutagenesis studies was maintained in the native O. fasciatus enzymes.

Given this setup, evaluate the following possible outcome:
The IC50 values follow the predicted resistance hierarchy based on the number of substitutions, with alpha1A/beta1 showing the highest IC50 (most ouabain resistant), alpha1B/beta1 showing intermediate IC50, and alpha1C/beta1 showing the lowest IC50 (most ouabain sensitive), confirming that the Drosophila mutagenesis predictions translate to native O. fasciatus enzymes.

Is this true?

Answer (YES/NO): NO